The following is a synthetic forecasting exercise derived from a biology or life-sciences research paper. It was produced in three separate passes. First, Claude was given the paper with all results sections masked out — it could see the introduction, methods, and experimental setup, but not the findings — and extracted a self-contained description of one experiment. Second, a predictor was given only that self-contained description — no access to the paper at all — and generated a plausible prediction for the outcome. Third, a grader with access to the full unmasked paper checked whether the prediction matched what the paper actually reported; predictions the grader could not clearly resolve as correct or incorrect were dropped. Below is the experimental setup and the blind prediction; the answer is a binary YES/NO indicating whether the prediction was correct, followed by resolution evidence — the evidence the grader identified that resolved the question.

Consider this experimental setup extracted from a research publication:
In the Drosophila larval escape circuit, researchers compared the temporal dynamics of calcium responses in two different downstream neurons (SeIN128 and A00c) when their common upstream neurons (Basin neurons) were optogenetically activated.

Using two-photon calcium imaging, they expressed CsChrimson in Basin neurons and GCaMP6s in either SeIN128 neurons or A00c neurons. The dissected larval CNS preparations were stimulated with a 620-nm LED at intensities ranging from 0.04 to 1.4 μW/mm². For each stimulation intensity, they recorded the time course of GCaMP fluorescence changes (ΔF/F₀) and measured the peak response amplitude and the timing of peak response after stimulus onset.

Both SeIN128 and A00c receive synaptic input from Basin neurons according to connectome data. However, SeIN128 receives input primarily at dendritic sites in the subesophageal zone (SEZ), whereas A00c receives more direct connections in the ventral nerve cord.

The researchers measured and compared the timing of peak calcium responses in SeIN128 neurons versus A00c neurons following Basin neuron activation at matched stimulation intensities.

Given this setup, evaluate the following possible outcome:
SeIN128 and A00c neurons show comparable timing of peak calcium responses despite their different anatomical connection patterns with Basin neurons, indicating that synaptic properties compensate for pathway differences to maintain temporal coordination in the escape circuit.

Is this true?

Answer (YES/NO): NO